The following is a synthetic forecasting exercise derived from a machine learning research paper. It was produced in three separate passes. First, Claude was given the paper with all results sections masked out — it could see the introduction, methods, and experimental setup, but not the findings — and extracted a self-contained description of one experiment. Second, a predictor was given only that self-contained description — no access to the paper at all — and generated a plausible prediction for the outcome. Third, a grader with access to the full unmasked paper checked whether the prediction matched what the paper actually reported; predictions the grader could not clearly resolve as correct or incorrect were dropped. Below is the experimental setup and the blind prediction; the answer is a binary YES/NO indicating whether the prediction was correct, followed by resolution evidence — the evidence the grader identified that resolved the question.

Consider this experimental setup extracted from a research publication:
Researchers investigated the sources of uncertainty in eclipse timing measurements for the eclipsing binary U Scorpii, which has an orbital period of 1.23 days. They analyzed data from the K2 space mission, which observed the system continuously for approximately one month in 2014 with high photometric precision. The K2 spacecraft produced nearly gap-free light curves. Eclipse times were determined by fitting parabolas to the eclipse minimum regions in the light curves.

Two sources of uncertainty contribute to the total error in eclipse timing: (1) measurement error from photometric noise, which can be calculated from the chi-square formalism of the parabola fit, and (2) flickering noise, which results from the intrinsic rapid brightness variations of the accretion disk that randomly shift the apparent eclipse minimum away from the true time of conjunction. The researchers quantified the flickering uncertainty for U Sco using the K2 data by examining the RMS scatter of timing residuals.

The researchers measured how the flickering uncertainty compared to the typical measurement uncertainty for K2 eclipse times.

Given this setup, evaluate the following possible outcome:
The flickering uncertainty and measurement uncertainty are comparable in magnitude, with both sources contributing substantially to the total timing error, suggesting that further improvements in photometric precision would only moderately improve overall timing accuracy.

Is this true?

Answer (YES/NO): NO